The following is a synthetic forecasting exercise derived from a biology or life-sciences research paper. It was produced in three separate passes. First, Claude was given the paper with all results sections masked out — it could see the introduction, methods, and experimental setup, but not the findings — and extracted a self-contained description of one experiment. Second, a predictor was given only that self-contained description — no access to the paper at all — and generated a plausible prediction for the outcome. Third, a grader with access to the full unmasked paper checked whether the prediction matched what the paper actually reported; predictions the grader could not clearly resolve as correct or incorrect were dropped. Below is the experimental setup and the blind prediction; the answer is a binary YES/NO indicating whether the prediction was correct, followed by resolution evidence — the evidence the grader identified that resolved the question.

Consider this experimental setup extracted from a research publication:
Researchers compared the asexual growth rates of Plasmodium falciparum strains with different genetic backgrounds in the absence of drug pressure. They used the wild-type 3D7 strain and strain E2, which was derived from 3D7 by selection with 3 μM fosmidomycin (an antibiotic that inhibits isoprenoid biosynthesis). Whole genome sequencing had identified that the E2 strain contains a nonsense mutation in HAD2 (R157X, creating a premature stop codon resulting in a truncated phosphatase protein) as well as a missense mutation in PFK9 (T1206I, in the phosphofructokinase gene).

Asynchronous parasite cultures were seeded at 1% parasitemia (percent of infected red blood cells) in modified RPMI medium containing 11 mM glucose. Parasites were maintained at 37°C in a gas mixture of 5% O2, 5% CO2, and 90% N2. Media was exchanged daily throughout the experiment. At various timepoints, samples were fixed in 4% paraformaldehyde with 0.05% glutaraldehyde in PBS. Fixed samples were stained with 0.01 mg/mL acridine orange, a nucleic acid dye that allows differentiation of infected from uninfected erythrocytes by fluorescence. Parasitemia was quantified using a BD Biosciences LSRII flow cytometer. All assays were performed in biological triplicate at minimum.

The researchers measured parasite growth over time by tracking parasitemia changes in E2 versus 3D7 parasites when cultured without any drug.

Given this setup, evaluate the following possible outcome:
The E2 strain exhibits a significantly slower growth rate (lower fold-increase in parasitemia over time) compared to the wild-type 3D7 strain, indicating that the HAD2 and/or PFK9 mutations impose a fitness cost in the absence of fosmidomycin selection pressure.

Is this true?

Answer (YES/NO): NO